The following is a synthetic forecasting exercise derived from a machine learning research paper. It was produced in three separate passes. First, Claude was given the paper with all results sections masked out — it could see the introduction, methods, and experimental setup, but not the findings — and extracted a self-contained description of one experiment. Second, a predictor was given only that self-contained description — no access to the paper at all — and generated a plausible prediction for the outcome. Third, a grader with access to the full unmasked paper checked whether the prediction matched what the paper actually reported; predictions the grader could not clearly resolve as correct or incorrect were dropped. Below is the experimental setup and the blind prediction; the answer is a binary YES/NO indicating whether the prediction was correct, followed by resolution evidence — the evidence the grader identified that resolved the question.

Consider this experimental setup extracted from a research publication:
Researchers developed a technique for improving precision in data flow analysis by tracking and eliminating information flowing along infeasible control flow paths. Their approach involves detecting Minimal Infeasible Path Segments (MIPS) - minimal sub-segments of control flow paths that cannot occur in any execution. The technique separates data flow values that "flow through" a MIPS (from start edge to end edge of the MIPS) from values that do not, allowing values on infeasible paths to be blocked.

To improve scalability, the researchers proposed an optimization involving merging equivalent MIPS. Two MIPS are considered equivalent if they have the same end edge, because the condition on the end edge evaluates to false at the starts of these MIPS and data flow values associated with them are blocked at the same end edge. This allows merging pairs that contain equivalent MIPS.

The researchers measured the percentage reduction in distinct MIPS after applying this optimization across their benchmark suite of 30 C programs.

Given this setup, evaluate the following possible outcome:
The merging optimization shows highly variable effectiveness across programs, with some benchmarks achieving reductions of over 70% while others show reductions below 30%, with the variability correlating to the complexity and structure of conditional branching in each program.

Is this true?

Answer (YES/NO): NO